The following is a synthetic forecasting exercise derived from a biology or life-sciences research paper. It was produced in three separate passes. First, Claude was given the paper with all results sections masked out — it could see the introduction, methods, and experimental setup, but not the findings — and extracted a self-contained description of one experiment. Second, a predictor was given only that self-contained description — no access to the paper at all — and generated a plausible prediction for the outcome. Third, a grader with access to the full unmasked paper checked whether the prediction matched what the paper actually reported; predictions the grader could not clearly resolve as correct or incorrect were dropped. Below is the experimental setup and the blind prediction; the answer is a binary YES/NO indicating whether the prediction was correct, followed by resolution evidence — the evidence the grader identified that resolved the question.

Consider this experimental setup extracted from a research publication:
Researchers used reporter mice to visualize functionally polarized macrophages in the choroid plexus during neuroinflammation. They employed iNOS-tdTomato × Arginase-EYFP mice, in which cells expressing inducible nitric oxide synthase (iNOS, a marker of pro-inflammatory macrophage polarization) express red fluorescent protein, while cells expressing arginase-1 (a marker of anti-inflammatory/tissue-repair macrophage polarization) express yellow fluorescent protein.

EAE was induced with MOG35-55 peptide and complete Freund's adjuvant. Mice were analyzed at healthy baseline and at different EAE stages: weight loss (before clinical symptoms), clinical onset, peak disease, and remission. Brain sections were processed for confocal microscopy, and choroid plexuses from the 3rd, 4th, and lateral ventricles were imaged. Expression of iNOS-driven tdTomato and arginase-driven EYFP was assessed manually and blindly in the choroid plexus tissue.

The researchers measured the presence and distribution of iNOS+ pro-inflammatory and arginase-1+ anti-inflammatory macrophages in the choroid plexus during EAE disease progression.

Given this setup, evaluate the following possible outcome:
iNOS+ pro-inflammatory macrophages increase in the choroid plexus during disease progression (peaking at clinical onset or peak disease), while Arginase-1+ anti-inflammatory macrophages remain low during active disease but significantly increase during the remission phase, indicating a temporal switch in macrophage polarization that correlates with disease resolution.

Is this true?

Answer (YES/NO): NO